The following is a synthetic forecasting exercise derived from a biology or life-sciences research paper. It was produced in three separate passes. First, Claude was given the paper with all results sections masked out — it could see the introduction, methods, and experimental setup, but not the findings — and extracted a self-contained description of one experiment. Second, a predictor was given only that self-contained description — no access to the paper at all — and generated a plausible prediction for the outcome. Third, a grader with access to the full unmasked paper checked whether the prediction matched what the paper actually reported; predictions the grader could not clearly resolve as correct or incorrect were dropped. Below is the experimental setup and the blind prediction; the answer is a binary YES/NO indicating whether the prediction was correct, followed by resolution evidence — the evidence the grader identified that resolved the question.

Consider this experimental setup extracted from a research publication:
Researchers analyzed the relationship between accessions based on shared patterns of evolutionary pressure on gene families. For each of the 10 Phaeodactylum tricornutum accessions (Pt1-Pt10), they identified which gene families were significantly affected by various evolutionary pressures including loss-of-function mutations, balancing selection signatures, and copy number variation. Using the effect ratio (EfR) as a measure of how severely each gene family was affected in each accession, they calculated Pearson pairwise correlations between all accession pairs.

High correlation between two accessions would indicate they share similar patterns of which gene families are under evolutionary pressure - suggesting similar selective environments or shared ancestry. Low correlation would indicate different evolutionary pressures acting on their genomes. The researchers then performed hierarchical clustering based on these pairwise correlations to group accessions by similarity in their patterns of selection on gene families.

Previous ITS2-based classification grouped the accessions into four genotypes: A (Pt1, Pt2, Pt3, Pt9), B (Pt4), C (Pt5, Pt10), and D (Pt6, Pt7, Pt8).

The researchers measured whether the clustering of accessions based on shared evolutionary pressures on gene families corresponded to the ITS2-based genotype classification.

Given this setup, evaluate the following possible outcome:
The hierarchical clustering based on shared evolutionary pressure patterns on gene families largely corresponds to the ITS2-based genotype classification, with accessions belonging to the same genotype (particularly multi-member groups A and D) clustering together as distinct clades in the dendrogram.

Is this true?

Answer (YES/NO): YES